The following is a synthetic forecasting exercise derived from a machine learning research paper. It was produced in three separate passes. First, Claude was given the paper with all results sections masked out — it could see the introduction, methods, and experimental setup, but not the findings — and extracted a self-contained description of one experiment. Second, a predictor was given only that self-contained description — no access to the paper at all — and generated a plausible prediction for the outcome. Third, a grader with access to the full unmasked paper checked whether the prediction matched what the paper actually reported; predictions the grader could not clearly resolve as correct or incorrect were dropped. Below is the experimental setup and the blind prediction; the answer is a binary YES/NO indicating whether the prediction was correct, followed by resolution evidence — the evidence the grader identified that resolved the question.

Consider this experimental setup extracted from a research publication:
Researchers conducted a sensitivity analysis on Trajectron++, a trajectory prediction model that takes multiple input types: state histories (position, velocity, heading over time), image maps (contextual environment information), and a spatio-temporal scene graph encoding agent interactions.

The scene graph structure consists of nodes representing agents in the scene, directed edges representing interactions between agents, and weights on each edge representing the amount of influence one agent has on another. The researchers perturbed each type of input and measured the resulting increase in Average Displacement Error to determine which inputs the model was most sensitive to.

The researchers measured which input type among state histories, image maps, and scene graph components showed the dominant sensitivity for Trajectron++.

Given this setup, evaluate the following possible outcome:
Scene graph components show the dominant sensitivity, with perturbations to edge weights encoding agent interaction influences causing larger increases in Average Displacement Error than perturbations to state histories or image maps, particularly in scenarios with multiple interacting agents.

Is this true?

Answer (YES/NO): NO